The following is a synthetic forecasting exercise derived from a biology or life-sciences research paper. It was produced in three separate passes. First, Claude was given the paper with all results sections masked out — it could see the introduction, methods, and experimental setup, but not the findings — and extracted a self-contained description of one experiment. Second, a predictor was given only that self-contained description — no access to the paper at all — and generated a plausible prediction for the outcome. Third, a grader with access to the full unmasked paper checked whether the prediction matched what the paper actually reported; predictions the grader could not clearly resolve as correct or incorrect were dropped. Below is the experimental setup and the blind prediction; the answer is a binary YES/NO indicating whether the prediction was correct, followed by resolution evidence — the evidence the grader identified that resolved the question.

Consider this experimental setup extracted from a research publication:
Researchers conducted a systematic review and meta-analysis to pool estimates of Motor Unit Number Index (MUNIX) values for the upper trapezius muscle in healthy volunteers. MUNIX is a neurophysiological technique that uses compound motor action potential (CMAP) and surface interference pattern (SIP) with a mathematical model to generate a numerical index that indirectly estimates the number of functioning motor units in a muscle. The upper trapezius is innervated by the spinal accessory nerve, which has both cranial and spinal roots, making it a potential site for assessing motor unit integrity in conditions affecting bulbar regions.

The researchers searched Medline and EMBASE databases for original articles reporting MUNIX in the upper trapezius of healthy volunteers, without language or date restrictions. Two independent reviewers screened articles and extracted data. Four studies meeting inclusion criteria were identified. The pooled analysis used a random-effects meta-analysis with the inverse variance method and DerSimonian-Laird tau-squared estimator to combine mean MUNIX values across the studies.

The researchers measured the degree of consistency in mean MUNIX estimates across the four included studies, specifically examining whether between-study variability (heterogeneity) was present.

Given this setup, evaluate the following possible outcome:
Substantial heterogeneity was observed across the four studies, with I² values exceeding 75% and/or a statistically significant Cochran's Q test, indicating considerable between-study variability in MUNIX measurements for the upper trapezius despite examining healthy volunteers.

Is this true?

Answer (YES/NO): YES